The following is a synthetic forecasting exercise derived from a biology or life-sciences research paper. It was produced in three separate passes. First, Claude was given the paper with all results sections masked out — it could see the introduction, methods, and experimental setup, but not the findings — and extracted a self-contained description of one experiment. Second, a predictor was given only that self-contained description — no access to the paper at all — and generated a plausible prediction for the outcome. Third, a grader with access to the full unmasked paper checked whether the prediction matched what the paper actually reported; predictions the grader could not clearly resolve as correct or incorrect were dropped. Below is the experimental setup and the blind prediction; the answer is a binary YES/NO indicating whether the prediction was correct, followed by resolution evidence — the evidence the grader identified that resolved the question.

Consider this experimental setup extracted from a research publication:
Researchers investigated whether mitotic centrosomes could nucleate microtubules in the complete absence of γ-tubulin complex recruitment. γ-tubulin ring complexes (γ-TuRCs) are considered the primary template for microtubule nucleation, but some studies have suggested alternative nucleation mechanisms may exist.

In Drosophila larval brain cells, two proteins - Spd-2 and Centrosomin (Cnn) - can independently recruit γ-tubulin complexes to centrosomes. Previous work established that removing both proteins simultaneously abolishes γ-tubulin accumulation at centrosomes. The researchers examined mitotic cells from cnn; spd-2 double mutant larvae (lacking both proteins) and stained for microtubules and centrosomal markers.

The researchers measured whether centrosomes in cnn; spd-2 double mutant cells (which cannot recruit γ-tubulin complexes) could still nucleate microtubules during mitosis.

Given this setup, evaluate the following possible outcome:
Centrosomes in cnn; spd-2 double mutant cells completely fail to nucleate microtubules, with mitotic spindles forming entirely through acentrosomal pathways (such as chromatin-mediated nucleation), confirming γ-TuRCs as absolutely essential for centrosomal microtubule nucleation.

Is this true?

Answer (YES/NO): NO